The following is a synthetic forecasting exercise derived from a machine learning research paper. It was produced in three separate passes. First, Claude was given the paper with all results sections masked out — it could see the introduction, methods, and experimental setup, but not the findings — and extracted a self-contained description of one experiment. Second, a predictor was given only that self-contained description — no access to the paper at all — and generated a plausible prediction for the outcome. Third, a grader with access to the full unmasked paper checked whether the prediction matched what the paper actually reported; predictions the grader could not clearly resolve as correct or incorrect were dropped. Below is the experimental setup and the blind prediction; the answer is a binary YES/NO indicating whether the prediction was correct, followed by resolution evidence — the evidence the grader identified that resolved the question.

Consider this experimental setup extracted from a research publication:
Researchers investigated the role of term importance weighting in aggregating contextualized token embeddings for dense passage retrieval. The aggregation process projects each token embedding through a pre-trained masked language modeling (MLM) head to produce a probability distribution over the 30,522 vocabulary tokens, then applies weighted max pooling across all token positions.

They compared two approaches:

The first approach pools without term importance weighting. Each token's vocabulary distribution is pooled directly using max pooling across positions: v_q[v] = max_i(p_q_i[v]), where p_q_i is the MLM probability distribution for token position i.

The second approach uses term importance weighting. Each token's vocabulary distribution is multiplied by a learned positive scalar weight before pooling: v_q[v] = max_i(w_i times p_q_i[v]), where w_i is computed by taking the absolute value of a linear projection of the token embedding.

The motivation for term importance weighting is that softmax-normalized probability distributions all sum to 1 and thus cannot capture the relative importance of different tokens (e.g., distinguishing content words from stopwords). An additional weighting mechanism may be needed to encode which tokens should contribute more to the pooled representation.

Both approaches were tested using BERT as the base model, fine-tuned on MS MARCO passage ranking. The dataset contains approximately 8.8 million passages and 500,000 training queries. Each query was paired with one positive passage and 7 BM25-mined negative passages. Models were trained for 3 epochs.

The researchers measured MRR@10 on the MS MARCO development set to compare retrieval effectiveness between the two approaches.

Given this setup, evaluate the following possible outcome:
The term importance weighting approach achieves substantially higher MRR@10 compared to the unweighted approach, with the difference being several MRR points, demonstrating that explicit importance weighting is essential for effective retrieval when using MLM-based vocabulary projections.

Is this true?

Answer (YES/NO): YES